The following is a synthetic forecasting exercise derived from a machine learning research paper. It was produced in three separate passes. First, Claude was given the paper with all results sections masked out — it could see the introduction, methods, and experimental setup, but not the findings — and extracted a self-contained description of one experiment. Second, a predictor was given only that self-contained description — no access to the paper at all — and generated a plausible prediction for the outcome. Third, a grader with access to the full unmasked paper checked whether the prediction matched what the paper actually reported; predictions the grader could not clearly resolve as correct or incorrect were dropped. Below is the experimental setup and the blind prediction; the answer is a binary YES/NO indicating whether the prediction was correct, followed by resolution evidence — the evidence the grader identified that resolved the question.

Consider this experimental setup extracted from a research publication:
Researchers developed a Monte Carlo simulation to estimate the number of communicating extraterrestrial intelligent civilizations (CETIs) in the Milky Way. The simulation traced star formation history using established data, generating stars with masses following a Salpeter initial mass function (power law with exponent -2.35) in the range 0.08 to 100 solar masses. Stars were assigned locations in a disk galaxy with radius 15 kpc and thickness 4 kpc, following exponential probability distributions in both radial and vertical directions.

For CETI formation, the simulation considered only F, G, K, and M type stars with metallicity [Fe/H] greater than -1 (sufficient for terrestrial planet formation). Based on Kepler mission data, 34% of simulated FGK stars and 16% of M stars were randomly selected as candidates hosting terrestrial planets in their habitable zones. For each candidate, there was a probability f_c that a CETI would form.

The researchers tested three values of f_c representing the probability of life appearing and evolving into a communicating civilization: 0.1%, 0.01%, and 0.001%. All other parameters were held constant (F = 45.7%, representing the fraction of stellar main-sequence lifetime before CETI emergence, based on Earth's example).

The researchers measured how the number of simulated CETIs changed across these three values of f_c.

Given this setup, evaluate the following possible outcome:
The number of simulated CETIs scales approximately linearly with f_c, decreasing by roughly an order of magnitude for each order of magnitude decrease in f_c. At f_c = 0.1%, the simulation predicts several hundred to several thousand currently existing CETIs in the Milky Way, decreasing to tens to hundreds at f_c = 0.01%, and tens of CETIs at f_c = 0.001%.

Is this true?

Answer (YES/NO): NO